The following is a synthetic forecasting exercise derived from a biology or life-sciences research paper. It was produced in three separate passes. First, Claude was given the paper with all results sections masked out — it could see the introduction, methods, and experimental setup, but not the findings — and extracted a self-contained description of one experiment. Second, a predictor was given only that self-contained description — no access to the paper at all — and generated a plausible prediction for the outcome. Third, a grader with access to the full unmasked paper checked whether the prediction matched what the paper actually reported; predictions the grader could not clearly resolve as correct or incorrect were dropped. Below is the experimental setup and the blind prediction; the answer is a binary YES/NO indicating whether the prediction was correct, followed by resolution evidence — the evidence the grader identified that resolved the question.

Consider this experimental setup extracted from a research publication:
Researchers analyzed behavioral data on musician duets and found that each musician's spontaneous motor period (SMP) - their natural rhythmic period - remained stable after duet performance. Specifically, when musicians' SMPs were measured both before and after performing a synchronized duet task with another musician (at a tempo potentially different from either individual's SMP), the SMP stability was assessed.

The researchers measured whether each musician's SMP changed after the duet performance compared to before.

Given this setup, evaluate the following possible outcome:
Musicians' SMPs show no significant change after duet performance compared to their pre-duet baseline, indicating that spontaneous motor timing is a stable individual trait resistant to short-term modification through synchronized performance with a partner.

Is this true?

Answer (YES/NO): YES